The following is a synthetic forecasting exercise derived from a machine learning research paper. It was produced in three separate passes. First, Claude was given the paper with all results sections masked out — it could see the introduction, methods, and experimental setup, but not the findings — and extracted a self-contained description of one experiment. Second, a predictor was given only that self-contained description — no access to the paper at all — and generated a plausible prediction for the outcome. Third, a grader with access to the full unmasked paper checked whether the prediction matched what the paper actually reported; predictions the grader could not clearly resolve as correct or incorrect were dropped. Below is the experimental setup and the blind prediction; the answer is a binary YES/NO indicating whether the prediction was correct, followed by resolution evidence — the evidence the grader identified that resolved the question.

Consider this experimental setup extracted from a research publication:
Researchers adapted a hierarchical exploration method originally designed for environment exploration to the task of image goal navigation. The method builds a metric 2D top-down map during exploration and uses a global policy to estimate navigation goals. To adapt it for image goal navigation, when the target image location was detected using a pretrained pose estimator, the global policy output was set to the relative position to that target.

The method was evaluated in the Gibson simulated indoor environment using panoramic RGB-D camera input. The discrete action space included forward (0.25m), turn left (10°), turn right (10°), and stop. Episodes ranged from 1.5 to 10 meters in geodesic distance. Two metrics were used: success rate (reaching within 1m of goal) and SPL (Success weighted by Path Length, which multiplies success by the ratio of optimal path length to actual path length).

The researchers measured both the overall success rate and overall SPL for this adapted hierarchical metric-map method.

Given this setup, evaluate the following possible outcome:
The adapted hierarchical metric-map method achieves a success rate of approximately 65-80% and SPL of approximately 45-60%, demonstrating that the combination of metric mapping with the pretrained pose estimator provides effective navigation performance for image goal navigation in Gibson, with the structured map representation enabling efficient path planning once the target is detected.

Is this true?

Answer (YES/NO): NO